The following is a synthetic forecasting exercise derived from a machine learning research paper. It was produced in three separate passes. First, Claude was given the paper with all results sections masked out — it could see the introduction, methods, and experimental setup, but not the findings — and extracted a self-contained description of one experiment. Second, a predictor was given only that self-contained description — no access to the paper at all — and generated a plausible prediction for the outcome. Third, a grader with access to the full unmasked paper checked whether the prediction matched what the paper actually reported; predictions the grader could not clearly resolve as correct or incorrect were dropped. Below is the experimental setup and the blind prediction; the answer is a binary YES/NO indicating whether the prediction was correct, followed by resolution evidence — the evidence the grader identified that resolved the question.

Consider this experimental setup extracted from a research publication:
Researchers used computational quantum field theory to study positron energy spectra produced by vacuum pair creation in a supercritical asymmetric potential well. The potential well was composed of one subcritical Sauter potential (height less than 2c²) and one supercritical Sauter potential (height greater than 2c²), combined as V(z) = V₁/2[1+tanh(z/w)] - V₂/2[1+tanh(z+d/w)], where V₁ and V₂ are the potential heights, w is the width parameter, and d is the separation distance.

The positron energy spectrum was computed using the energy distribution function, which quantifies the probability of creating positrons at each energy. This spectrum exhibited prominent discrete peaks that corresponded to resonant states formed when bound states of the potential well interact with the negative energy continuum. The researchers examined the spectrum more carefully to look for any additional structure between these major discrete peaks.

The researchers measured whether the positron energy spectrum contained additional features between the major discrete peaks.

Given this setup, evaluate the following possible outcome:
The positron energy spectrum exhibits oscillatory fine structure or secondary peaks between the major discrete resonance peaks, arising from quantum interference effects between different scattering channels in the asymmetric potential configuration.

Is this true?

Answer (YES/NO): YES